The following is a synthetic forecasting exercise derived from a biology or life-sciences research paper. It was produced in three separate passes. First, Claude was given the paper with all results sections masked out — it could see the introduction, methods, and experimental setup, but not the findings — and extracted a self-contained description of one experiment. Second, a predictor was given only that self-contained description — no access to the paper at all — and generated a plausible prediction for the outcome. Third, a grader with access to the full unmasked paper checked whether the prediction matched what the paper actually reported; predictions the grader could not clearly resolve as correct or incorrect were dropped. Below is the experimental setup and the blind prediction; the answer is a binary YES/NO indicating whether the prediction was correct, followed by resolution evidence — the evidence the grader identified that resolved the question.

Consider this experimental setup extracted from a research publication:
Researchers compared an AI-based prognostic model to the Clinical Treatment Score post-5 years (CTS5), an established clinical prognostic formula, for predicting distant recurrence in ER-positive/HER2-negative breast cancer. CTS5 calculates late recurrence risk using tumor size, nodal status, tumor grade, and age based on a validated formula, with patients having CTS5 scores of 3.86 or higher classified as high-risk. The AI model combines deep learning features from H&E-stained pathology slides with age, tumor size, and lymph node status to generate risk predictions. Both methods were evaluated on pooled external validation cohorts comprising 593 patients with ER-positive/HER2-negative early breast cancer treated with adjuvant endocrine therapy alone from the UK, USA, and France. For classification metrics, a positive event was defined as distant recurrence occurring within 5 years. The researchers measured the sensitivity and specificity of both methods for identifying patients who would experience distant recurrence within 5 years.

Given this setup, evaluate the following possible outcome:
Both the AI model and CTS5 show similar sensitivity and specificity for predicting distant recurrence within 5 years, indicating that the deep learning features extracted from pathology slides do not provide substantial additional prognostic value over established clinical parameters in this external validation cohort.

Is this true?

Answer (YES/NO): NO